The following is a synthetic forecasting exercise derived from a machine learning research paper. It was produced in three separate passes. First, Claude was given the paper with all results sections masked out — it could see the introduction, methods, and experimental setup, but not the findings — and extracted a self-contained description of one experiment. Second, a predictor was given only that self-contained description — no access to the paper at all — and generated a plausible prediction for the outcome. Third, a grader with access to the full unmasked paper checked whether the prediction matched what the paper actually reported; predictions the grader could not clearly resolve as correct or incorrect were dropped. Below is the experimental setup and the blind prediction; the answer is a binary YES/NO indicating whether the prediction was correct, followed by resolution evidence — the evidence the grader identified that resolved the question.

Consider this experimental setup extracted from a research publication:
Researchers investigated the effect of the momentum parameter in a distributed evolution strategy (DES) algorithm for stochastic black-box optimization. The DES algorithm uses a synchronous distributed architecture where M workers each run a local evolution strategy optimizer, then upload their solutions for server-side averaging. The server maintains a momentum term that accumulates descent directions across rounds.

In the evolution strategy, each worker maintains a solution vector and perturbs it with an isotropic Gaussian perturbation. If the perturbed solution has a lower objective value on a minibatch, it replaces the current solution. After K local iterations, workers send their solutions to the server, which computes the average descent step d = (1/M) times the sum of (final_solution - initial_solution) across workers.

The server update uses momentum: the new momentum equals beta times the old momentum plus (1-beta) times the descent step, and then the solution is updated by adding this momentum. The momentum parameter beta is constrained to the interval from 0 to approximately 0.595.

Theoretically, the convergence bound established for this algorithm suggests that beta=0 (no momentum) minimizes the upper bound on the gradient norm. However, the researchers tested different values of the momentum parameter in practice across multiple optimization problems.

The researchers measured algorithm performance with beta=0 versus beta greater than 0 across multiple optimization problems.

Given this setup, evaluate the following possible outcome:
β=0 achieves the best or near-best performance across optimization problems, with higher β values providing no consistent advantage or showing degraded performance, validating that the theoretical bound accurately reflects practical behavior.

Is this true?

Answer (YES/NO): NO